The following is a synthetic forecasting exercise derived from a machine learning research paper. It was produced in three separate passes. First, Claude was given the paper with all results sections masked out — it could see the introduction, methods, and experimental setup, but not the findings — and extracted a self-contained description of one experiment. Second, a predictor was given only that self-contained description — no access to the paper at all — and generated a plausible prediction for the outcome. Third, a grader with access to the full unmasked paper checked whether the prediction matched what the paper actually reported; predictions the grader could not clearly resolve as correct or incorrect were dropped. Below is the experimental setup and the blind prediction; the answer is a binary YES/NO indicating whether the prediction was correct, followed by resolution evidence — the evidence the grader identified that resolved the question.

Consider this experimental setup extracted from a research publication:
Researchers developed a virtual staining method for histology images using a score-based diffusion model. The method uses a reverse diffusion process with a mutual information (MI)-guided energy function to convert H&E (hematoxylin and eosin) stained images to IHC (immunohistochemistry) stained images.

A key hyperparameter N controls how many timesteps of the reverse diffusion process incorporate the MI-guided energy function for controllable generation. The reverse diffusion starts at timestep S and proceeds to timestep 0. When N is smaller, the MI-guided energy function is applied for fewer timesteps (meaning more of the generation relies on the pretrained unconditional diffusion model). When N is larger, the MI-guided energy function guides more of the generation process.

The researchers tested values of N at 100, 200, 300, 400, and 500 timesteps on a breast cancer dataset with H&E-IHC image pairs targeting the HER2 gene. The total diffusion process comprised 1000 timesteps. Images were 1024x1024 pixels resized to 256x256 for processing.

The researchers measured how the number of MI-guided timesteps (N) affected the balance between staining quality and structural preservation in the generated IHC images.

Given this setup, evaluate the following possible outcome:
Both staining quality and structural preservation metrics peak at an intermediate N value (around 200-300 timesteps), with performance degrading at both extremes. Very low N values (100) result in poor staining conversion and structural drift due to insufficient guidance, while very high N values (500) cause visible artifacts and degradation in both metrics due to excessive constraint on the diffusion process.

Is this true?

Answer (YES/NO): NO